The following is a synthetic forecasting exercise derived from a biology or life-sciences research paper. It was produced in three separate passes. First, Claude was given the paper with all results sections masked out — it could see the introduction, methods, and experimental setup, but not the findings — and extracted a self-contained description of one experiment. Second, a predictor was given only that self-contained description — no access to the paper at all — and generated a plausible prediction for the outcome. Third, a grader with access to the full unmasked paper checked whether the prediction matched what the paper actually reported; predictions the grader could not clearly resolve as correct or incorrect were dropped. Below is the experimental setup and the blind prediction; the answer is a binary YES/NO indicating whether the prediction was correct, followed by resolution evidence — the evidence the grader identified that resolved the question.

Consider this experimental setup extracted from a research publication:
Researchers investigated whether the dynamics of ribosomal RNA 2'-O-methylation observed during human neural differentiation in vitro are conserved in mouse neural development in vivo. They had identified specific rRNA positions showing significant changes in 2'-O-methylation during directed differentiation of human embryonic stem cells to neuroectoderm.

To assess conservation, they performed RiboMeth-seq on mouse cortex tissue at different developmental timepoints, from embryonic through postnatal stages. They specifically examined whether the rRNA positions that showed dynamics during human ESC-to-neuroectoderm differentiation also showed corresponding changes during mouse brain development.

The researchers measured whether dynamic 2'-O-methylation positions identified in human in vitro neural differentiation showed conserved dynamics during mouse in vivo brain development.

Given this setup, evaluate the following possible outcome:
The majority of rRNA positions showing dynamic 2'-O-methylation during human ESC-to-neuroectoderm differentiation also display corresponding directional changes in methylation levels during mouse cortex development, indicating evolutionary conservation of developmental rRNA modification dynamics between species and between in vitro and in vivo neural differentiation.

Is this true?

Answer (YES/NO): YES